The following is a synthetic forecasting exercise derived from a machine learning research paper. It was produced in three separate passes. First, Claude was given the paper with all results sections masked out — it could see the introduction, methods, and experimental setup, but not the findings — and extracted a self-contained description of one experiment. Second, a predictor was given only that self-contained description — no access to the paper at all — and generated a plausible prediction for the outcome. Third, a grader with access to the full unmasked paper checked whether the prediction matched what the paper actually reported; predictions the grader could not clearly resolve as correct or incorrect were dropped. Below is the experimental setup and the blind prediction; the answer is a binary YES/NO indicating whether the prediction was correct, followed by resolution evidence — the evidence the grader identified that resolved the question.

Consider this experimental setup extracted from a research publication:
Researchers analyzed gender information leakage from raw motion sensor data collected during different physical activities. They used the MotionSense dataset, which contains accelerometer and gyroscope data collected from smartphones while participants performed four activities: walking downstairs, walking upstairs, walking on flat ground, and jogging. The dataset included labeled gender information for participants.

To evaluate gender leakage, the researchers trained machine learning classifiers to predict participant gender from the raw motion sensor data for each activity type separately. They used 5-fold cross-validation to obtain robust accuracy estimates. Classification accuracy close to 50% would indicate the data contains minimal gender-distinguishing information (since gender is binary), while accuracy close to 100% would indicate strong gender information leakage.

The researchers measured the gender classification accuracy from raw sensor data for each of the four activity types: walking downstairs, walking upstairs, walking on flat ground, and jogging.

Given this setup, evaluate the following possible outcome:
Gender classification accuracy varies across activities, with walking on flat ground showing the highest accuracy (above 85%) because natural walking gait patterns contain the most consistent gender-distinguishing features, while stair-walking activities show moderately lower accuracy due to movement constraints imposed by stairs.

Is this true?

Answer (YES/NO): NO